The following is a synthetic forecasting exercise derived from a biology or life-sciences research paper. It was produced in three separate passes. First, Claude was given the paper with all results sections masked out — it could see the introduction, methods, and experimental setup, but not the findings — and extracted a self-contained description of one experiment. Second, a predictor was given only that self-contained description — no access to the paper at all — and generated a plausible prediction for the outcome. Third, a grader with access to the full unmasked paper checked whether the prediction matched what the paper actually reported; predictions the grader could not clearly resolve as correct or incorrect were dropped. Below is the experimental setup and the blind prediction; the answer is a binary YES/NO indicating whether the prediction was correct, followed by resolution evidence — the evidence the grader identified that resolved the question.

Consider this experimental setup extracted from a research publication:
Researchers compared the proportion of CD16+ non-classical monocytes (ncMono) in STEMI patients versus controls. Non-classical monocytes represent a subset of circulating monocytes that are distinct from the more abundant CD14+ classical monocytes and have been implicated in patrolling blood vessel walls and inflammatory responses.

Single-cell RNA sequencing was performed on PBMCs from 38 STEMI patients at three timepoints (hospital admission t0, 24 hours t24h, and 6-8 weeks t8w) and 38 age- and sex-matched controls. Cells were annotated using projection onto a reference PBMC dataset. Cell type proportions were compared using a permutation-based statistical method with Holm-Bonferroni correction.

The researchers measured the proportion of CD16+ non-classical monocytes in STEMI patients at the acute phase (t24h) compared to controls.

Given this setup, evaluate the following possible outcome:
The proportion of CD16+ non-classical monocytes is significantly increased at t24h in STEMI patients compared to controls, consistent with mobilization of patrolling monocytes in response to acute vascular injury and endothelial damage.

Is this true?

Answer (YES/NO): NO